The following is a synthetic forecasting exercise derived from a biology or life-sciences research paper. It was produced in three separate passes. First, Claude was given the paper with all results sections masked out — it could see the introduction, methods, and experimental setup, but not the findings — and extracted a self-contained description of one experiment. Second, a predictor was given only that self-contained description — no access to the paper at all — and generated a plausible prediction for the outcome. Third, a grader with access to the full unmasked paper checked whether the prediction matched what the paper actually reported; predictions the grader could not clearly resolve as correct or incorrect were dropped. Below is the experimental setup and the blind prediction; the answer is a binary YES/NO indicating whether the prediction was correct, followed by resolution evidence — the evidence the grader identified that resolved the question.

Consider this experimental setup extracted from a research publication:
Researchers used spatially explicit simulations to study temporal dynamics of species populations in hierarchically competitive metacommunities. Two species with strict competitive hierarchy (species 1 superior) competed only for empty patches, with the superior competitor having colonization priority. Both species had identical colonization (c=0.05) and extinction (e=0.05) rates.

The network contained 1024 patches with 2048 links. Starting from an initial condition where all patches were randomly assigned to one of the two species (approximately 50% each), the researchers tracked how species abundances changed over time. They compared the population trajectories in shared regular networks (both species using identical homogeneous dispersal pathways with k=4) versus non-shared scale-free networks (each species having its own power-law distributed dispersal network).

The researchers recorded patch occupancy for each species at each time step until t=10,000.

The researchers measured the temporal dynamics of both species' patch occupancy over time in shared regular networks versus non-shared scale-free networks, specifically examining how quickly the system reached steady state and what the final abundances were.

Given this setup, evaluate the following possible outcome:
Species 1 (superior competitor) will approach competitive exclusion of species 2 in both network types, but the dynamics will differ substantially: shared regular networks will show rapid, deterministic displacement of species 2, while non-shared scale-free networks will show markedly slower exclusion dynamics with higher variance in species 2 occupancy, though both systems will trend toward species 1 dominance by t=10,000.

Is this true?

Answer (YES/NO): NO